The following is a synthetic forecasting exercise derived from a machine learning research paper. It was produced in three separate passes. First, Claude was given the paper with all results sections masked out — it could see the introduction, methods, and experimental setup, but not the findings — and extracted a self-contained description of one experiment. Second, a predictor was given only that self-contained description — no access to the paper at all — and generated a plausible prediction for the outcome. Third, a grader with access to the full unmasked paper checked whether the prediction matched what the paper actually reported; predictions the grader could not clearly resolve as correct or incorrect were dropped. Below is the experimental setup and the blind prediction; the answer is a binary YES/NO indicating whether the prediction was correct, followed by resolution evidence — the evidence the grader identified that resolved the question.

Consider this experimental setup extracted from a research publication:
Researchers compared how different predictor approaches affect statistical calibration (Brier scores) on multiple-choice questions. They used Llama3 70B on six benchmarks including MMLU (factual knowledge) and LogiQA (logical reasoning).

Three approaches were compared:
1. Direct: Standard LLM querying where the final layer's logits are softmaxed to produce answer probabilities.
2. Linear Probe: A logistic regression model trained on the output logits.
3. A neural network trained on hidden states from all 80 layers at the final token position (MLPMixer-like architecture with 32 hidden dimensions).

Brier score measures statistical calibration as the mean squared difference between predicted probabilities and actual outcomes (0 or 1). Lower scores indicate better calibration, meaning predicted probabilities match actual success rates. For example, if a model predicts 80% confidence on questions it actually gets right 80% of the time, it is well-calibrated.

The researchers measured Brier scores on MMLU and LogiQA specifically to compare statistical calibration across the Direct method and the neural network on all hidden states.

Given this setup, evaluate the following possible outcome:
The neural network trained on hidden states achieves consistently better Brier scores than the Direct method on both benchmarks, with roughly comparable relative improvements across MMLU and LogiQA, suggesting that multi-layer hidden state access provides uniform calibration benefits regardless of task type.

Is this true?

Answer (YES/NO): NO